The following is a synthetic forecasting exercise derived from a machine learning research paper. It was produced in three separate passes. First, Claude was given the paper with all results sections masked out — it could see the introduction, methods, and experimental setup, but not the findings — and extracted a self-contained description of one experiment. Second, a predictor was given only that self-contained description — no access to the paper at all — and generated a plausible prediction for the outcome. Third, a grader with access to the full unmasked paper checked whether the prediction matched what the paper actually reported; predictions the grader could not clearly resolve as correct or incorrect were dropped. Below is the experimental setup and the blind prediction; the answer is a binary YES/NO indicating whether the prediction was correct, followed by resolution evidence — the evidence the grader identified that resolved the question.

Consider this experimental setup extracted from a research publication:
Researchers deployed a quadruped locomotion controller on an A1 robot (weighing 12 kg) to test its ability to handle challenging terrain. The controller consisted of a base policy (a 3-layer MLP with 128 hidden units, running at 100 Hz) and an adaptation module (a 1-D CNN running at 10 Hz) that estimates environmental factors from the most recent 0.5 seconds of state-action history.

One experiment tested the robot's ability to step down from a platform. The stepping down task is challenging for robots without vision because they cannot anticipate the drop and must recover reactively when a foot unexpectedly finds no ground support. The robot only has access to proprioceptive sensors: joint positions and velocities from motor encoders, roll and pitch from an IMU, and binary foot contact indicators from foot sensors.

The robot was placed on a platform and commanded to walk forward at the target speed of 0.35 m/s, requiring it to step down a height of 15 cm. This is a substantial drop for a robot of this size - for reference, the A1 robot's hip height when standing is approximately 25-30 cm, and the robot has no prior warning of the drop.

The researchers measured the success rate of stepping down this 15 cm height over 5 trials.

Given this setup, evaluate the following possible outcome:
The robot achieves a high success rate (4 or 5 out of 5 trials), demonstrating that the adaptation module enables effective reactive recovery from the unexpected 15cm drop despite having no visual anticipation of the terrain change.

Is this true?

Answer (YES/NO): YES